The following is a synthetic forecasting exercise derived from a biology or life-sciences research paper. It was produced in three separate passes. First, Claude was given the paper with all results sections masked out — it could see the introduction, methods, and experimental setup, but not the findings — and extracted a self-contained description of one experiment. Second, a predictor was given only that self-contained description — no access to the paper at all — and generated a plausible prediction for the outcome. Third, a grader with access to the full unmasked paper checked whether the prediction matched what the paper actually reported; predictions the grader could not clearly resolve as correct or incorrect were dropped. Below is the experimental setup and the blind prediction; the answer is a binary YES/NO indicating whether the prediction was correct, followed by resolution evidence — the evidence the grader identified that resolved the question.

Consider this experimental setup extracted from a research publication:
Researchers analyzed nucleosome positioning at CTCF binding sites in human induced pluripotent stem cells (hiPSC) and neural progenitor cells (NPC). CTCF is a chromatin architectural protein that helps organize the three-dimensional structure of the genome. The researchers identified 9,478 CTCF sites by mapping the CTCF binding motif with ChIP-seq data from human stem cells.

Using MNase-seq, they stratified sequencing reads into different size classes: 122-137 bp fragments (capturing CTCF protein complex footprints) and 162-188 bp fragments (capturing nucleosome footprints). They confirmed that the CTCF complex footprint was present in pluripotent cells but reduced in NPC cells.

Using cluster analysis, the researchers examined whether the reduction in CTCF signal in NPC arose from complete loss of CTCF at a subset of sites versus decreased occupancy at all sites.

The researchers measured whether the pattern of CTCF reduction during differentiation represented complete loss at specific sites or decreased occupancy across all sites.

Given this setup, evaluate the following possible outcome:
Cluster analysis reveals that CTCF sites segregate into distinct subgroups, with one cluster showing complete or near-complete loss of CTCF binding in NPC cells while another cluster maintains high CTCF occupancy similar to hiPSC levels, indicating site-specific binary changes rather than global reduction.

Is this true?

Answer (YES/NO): NO